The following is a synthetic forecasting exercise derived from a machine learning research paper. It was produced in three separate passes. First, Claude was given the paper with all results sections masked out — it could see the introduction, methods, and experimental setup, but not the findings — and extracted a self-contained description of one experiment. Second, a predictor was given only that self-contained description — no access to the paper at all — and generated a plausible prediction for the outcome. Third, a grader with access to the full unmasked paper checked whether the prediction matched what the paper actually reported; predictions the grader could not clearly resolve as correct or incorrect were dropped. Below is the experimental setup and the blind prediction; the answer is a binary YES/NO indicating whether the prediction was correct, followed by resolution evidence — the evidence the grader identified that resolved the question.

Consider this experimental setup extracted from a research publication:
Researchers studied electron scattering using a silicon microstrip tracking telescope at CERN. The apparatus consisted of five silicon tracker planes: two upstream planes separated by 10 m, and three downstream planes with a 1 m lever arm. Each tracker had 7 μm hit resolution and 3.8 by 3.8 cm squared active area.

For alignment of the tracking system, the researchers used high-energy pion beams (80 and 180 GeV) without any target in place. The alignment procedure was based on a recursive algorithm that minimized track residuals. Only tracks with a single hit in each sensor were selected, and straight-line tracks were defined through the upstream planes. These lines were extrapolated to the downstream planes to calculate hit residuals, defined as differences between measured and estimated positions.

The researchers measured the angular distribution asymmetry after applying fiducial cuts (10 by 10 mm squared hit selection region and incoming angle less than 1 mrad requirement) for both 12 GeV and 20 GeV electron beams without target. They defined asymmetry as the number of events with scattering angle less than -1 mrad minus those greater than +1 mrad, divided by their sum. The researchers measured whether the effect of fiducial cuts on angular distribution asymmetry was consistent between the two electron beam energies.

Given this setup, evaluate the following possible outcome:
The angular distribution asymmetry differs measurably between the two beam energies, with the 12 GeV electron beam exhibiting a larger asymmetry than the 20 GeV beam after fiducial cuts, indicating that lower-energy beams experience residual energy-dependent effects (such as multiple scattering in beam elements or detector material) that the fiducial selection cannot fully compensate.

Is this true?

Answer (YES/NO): NO